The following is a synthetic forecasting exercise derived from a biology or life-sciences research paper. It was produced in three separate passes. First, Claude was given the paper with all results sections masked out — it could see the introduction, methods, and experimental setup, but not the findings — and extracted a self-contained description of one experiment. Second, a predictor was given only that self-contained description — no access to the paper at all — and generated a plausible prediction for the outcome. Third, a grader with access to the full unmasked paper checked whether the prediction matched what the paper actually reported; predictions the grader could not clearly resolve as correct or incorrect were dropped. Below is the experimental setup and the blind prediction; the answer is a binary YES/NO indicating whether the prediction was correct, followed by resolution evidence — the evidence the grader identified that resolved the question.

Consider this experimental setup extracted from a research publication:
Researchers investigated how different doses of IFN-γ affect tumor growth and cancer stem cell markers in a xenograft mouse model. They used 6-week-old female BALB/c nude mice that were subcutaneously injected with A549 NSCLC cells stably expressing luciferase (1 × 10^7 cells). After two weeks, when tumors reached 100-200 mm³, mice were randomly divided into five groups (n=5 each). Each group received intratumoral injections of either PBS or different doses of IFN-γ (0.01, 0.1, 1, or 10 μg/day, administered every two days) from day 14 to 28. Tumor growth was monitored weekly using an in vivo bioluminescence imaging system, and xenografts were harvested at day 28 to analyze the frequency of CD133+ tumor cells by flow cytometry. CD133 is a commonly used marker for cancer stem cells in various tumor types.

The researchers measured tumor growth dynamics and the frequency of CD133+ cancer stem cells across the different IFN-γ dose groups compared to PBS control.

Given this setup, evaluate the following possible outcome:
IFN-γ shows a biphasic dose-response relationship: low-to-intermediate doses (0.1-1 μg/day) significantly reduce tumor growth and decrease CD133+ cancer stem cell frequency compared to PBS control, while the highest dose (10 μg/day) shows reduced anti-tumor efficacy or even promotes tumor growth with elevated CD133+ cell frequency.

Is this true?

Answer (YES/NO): NO